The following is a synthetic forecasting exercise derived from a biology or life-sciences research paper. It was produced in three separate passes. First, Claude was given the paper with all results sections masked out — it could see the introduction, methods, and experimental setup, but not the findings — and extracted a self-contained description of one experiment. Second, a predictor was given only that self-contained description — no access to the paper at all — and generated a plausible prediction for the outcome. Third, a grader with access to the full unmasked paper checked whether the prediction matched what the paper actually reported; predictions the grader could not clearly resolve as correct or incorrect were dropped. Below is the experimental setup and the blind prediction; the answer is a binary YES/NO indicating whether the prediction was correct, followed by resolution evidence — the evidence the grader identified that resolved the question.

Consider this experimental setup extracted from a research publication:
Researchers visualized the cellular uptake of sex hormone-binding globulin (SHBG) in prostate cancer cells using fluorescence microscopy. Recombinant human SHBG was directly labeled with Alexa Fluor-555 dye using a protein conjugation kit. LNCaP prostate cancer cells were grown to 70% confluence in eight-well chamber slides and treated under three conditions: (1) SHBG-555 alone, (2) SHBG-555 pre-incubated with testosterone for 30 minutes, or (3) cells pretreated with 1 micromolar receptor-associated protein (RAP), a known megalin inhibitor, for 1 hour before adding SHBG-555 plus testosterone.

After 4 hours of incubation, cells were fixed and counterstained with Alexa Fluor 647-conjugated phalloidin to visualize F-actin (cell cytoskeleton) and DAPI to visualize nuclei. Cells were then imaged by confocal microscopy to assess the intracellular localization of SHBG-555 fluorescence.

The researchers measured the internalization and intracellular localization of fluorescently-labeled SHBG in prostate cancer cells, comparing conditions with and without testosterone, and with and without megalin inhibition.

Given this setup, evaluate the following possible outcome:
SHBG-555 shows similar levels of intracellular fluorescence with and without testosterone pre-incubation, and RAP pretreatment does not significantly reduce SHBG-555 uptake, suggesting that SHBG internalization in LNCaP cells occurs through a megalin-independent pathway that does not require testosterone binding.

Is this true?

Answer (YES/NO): NO